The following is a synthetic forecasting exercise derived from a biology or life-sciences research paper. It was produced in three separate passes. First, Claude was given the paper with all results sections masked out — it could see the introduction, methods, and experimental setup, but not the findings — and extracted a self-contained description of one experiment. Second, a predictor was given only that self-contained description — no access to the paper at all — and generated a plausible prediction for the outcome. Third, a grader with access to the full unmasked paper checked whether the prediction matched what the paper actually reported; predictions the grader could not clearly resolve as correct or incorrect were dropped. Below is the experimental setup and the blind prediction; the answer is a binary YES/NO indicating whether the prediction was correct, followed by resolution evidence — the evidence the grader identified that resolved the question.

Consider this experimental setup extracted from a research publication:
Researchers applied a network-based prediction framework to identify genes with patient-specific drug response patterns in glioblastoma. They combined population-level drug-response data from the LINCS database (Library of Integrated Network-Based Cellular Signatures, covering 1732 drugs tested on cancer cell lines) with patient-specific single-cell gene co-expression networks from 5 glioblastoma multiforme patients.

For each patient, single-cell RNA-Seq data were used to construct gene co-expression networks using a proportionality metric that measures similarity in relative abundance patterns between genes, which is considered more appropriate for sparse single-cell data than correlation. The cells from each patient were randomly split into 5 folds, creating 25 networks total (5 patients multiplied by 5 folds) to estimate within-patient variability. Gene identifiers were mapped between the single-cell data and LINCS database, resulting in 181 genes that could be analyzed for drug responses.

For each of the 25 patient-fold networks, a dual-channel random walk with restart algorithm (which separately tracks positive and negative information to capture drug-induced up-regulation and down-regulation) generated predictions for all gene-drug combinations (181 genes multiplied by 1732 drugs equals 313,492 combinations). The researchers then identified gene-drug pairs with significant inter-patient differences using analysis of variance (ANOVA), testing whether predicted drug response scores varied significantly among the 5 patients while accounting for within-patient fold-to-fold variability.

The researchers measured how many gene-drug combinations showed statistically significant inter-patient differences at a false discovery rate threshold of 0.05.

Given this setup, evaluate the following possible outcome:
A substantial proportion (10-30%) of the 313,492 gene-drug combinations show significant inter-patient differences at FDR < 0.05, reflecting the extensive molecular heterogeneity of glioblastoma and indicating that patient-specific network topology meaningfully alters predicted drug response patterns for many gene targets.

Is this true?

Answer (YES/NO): NO